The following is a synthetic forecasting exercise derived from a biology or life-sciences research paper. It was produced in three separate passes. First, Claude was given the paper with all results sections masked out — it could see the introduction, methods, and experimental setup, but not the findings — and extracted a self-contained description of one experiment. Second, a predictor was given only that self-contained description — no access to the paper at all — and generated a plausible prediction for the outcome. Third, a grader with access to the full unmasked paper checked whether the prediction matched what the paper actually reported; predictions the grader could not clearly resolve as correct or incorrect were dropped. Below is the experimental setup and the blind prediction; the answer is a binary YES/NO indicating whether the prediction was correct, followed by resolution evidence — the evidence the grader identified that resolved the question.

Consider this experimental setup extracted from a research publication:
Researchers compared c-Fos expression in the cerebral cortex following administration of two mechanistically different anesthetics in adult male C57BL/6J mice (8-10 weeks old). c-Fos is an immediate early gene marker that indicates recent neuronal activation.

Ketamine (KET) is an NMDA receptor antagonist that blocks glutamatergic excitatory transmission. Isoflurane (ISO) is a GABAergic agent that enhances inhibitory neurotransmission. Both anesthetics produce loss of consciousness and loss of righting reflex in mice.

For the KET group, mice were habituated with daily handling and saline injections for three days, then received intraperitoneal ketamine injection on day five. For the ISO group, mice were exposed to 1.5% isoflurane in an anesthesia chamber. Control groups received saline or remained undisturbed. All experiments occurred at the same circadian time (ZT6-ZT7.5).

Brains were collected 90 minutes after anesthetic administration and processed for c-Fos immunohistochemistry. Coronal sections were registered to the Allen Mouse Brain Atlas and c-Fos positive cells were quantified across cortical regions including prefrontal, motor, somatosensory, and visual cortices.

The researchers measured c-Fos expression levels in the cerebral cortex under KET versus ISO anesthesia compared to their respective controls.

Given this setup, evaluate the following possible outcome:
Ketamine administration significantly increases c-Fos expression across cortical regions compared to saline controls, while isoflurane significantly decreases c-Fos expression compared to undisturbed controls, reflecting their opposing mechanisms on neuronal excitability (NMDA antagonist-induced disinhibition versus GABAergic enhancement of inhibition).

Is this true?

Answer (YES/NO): NO